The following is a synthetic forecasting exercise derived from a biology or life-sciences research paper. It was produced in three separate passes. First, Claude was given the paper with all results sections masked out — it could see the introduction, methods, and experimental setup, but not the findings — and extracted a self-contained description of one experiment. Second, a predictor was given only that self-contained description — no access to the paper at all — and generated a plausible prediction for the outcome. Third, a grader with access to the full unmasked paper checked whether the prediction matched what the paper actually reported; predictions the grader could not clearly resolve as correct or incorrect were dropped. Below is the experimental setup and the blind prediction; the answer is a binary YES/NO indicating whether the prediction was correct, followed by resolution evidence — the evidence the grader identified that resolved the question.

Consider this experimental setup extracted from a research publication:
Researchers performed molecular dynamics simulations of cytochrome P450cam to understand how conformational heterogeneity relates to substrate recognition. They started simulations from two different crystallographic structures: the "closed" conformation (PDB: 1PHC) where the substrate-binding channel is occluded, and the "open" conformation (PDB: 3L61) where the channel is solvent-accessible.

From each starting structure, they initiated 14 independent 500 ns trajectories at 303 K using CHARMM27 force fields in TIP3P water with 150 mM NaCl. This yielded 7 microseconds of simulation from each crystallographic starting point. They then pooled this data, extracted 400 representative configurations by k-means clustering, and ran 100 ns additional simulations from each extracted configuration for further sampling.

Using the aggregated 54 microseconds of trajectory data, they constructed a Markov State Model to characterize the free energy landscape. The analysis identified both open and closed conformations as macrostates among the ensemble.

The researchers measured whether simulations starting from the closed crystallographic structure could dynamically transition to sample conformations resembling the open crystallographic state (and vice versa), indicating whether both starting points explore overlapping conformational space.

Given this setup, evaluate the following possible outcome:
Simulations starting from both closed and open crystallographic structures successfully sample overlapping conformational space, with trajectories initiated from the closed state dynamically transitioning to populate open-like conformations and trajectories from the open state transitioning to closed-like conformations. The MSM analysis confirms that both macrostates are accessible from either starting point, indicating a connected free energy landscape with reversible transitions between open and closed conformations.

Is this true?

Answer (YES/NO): NO